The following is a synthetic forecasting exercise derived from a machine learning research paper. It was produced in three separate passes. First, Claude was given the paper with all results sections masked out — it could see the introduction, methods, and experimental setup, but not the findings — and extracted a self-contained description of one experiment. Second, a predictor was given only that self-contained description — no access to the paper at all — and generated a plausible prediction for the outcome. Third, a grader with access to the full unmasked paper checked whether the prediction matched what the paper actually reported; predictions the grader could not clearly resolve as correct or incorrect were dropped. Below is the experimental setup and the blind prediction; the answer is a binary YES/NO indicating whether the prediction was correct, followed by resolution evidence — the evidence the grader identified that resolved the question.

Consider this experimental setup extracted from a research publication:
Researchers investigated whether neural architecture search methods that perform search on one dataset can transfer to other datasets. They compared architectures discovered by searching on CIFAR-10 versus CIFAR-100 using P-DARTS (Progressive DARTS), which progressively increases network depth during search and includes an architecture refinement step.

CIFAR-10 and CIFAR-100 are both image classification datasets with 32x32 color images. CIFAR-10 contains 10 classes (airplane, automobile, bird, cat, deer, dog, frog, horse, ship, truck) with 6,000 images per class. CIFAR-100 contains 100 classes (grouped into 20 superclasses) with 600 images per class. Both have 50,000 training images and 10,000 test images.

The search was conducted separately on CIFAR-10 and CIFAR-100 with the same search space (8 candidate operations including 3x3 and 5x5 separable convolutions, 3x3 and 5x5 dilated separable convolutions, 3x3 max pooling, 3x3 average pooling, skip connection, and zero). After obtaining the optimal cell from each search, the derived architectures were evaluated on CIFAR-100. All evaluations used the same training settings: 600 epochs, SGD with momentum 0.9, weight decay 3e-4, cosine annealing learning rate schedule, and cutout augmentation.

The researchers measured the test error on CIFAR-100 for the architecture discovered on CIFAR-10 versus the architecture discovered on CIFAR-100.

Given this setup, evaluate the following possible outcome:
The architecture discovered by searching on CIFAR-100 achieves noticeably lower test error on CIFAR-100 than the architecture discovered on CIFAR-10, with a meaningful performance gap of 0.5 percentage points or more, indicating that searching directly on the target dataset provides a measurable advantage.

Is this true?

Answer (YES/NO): YES